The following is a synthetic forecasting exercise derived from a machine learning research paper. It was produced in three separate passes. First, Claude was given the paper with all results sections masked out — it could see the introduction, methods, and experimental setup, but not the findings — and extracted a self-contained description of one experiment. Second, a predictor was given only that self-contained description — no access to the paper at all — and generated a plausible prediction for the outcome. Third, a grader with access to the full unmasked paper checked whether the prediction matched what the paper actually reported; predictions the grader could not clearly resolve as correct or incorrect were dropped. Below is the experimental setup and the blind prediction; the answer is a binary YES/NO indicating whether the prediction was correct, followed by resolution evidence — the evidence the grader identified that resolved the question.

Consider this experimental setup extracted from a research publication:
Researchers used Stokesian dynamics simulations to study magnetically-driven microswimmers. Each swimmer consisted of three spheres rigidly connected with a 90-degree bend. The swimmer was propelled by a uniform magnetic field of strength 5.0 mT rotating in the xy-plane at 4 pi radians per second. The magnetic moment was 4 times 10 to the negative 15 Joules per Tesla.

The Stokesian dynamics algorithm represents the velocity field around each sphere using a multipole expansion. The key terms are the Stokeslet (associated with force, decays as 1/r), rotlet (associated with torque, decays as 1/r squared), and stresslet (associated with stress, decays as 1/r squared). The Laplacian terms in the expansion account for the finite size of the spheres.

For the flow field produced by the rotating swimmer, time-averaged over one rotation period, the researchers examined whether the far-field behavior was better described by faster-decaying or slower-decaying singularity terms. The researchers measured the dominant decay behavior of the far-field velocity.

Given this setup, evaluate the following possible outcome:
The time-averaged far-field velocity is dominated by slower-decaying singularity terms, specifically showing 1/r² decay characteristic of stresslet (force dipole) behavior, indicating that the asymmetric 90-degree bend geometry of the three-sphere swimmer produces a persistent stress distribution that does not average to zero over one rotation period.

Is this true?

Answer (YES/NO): NO